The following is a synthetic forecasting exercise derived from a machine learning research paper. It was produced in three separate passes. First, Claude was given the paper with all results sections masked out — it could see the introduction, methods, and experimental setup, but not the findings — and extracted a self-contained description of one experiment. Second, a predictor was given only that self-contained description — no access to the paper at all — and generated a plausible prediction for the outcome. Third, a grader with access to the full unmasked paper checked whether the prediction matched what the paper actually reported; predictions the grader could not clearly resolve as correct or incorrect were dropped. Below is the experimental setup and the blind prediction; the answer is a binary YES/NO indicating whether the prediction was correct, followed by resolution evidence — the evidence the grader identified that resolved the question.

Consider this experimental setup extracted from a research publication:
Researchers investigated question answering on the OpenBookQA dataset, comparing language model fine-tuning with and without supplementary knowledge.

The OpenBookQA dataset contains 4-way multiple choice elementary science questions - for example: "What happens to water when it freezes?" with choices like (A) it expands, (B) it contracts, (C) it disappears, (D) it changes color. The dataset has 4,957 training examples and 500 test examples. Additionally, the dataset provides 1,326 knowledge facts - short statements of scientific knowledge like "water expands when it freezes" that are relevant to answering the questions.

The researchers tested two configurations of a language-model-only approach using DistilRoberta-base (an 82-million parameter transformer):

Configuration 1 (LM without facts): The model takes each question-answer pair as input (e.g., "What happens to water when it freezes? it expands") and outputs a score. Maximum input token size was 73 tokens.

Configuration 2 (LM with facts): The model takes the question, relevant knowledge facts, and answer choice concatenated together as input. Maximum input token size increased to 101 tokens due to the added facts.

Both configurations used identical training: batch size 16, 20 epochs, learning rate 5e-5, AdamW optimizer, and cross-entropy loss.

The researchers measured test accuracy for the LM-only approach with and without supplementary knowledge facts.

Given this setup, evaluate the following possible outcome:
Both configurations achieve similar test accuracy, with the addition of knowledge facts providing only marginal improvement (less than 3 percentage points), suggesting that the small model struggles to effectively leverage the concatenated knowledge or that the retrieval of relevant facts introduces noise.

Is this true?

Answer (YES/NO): NO